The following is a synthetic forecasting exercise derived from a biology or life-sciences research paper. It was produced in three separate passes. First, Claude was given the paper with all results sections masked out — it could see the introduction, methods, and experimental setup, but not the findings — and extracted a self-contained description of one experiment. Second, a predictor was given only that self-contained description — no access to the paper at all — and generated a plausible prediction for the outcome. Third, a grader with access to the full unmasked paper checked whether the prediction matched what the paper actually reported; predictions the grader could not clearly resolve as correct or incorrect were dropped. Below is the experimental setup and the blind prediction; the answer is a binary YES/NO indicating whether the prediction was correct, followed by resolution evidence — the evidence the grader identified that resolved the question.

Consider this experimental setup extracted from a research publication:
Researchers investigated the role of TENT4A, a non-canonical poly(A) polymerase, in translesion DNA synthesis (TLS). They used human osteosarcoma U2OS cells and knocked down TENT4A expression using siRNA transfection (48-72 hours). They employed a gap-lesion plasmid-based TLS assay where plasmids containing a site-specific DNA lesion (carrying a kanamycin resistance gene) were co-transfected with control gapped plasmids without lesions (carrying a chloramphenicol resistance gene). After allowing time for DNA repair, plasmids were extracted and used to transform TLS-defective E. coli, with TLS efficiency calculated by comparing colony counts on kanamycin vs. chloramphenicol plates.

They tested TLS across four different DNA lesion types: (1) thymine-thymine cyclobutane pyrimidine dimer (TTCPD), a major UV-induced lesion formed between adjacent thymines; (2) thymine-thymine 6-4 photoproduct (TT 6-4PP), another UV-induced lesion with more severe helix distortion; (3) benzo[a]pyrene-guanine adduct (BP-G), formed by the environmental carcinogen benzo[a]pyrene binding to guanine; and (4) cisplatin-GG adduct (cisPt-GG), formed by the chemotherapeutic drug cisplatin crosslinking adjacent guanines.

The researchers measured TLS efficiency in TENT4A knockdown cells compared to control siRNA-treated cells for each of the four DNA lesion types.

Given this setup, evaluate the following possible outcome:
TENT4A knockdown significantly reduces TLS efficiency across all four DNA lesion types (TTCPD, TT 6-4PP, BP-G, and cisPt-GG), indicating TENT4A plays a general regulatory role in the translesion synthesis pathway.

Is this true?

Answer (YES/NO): YES